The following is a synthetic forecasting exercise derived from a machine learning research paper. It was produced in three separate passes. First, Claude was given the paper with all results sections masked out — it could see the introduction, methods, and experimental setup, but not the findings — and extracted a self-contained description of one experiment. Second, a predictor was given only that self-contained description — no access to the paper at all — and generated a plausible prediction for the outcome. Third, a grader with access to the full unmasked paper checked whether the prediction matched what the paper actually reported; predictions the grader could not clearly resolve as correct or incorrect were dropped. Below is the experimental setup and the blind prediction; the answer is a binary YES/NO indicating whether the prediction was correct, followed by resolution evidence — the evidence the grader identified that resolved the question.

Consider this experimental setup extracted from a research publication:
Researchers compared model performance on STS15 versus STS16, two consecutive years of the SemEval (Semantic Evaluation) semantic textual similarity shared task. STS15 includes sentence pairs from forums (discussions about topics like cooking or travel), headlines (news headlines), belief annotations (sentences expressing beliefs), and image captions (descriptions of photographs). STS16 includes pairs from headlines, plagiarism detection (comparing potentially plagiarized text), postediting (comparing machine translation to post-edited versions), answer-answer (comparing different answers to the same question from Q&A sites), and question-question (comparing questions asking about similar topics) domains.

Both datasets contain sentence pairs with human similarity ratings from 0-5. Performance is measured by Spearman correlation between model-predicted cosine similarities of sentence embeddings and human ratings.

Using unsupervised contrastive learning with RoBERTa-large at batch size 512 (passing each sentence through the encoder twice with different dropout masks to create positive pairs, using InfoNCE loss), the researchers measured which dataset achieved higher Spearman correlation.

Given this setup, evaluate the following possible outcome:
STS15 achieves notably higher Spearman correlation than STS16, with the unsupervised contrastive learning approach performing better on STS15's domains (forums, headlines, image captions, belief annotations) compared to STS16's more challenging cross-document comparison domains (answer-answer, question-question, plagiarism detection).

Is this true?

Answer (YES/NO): YES